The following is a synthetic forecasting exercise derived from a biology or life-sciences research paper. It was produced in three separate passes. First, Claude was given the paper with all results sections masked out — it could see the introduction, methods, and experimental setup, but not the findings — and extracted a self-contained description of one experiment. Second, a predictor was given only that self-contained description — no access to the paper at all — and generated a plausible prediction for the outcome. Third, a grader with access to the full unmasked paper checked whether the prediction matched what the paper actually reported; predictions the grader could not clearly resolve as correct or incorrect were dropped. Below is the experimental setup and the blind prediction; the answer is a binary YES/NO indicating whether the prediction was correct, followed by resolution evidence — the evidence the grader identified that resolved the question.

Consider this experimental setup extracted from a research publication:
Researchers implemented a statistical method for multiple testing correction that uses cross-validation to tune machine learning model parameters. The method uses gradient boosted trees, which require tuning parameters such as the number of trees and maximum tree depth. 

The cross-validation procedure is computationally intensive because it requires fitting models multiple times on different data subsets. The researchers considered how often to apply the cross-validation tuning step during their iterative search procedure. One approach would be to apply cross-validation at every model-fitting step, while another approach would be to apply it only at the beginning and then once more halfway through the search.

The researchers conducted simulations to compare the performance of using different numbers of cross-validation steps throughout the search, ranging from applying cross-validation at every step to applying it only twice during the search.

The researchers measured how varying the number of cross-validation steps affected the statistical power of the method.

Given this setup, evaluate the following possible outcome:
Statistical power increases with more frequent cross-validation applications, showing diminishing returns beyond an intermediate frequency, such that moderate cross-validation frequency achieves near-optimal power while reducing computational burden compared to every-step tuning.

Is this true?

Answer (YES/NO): NO